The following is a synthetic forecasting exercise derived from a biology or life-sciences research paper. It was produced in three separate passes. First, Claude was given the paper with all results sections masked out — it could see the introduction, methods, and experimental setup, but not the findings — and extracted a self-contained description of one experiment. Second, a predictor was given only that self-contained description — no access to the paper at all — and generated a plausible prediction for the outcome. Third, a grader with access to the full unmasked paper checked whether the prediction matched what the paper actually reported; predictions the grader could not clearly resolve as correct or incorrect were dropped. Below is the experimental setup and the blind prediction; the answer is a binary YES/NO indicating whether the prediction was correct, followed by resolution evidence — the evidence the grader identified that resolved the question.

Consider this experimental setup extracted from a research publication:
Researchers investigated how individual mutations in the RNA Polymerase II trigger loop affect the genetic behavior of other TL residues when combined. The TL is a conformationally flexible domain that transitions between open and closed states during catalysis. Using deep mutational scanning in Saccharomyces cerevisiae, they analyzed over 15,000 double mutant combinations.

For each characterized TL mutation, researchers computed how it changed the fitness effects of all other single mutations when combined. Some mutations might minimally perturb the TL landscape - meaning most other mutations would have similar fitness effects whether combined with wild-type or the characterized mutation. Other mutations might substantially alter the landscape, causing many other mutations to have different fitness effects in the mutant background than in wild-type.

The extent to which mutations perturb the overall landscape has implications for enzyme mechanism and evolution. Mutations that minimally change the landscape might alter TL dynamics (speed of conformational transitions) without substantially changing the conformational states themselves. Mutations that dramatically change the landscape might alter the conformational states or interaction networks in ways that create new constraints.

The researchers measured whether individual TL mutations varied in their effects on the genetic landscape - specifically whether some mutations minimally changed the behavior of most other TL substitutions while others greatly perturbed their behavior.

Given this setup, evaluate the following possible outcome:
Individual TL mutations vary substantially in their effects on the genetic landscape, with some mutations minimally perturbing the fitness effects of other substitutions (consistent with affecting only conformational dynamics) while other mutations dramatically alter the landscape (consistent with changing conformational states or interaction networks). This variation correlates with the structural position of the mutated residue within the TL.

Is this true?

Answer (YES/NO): NO